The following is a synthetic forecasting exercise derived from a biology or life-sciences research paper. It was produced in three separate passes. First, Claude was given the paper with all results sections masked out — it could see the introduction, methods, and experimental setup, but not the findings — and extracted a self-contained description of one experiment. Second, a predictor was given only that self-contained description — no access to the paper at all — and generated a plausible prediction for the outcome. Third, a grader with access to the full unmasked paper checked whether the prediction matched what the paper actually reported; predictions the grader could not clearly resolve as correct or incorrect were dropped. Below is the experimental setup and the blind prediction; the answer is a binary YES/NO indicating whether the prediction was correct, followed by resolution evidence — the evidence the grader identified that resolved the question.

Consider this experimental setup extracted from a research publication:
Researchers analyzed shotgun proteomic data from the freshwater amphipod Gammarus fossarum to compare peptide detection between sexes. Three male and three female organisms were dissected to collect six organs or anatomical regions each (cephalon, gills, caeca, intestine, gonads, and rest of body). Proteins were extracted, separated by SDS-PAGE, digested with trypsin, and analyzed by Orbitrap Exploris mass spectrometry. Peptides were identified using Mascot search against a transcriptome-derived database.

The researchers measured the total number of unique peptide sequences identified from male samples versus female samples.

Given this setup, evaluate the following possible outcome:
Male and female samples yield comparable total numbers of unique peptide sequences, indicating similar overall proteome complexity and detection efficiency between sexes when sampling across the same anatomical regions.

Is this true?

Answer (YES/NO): NO